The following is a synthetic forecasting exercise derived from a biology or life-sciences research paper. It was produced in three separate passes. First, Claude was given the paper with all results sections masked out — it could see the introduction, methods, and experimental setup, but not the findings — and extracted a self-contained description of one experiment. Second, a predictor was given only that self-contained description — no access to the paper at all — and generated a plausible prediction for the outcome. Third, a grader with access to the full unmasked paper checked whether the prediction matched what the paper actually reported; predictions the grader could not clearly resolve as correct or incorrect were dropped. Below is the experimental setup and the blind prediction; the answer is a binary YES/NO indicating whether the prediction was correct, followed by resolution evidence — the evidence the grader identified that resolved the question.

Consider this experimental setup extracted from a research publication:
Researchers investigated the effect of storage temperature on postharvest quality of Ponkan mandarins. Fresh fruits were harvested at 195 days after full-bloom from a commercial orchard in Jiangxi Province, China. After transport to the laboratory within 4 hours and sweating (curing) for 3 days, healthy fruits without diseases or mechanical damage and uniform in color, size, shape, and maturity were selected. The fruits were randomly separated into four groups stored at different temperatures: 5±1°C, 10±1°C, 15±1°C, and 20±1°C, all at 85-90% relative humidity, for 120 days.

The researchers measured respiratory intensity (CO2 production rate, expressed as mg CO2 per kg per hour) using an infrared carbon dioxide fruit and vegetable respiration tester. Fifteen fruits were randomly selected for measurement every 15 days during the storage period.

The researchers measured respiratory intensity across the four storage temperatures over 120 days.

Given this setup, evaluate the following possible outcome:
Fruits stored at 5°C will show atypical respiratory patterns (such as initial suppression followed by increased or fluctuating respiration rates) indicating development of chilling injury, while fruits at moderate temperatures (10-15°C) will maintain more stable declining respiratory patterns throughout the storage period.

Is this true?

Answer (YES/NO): NO